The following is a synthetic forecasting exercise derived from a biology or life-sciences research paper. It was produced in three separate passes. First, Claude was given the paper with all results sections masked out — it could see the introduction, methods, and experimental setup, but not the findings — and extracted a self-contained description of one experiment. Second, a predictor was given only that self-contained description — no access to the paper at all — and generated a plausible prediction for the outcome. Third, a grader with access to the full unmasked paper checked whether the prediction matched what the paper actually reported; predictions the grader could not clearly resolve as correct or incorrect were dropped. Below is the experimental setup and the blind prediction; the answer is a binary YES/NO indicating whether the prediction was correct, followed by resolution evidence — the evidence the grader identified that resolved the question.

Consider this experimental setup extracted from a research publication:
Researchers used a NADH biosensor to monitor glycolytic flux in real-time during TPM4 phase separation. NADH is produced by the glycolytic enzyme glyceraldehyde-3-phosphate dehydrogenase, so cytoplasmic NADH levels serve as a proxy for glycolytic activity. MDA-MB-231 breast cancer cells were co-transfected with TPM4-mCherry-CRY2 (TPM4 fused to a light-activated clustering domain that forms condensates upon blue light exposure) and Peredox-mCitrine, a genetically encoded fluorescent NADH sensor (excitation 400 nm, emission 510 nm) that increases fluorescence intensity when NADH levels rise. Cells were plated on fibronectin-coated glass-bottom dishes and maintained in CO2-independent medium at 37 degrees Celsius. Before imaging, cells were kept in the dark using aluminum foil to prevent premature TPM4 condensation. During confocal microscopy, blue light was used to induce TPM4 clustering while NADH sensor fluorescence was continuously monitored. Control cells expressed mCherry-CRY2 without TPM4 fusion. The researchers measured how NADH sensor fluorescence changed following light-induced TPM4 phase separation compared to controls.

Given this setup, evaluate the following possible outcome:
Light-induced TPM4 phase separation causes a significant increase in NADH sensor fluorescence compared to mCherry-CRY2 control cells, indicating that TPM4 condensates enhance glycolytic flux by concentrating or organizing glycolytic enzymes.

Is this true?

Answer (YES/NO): NO